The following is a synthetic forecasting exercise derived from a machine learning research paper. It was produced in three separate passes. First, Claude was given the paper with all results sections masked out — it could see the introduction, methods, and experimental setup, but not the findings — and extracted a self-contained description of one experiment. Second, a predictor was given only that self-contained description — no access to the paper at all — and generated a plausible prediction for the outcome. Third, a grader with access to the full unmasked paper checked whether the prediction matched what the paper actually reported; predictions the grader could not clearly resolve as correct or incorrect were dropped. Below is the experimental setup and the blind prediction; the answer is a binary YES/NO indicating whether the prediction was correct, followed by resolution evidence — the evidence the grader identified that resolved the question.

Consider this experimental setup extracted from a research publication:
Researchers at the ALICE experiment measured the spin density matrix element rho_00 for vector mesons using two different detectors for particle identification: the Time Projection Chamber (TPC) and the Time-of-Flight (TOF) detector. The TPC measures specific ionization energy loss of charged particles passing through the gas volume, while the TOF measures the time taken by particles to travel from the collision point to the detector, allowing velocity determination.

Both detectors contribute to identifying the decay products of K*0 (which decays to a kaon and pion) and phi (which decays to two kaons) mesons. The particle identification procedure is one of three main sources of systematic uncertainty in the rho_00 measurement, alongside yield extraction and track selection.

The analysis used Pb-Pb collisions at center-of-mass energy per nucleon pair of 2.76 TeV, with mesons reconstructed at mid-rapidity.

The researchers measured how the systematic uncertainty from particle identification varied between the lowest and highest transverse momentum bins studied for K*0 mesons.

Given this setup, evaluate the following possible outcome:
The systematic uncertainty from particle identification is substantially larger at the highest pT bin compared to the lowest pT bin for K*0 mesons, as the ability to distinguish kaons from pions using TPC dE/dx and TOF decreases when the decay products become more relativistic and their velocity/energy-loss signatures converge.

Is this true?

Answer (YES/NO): NO